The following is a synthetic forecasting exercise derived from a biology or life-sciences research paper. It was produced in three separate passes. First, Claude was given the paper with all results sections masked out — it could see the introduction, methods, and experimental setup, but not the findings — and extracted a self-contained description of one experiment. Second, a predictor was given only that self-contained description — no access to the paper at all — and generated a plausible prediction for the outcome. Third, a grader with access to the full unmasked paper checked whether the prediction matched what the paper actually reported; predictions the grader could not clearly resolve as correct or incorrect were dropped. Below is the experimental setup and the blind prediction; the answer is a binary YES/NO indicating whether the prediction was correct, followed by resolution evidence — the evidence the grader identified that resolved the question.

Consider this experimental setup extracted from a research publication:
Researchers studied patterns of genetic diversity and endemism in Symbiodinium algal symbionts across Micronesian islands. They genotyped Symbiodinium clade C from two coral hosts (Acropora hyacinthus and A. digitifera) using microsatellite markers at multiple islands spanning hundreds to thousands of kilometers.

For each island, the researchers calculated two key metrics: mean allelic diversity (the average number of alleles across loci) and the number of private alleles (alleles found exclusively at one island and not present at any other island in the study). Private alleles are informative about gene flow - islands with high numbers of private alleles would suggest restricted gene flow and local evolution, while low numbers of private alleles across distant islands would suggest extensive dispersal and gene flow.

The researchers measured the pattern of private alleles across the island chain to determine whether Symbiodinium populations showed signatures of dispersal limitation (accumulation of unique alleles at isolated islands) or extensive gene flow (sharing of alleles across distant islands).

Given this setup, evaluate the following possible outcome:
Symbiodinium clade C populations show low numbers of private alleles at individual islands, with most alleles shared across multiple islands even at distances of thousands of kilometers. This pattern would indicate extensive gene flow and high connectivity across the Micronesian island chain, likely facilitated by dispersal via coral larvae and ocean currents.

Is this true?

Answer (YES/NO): YES